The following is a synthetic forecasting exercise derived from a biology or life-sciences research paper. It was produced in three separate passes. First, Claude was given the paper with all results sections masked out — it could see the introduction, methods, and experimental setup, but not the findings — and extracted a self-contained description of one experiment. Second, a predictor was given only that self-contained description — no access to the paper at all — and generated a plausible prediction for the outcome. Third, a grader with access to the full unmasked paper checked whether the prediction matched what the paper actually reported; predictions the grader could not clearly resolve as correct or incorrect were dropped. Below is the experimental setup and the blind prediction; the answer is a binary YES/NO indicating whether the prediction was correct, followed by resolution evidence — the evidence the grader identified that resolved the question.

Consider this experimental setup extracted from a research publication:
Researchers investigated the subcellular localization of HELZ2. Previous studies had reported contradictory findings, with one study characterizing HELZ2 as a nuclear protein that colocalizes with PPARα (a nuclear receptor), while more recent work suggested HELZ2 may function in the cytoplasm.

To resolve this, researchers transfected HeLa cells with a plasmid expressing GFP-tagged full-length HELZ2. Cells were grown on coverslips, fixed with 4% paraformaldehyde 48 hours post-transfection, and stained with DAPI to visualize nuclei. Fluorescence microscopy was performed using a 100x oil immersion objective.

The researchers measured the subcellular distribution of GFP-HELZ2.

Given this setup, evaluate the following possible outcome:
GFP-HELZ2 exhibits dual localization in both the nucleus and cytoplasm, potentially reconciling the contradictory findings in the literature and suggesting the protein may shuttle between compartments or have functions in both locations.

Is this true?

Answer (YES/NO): NO